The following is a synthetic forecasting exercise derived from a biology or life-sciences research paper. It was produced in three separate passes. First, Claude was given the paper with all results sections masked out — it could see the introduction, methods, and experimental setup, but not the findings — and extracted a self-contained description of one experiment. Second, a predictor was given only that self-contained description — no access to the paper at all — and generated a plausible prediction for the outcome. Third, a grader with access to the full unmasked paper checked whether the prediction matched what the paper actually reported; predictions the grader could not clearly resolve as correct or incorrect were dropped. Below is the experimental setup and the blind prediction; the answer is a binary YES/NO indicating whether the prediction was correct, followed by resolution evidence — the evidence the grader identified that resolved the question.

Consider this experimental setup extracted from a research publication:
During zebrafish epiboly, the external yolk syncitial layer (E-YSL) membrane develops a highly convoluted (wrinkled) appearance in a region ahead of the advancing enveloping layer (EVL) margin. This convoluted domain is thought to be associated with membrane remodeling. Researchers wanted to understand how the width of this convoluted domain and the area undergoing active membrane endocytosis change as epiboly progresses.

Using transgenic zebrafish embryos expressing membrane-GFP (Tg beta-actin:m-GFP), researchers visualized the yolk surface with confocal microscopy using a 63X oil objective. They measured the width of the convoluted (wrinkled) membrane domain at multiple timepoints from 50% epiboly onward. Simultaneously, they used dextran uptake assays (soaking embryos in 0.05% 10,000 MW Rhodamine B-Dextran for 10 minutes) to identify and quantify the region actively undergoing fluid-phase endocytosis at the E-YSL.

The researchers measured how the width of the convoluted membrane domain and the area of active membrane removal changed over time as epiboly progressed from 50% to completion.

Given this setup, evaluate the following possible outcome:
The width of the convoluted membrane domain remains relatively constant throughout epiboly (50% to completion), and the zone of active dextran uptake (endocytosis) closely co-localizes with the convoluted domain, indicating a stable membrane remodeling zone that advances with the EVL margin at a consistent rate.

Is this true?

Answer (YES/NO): NO